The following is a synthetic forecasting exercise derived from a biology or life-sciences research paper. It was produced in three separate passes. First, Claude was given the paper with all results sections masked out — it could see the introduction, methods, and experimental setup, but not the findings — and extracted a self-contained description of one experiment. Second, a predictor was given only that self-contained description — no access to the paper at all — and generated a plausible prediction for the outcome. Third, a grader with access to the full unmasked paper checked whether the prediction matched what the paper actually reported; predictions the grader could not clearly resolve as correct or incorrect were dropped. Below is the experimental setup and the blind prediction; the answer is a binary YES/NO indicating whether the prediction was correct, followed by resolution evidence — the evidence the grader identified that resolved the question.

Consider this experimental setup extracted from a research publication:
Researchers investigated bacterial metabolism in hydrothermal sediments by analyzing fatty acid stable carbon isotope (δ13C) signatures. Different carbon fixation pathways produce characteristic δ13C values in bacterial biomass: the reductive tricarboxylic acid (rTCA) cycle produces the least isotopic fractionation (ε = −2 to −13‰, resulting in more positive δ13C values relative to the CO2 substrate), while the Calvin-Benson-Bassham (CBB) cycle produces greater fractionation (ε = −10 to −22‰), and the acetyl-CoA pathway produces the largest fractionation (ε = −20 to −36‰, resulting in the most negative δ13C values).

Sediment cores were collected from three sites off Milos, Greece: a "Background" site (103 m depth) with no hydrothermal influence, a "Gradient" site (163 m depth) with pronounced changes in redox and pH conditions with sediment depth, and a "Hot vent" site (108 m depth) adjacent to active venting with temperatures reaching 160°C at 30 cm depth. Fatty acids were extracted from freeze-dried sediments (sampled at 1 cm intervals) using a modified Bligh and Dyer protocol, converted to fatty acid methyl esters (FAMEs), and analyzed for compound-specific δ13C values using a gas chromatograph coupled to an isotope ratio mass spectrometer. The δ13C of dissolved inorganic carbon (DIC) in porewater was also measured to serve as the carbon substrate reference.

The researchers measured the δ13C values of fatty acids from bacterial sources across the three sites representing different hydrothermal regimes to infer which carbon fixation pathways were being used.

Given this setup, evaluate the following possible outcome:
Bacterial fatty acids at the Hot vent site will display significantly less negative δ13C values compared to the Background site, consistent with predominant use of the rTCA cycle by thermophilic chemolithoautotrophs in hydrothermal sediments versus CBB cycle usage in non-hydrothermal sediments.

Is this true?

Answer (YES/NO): NO